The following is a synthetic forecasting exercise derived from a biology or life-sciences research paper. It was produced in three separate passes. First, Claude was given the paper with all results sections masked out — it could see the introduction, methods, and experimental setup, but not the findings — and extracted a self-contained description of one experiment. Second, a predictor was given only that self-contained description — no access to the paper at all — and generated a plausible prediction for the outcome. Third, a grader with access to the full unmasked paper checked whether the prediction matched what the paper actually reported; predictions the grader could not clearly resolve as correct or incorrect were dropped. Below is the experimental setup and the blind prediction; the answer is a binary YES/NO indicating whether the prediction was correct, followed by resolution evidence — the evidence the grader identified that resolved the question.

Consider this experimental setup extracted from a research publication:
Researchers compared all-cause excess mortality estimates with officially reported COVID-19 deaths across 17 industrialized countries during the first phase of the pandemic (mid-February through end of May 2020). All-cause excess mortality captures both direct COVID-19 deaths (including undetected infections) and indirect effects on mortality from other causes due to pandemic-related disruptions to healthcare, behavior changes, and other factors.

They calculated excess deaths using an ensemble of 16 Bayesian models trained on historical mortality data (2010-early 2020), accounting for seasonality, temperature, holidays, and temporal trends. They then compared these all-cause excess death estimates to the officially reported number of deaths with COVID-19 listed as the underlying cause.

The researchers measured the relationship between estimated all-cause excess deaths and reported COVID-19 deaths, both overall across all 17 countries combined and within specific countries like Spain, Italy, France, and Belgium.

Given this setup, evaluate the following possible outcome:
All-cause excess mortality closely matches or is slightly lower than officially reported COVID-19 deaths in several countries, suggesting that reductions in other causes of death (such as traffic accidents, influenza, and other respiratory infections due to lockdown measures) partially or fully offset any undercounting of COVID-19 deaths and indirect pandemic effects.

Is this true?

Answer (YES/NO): NO